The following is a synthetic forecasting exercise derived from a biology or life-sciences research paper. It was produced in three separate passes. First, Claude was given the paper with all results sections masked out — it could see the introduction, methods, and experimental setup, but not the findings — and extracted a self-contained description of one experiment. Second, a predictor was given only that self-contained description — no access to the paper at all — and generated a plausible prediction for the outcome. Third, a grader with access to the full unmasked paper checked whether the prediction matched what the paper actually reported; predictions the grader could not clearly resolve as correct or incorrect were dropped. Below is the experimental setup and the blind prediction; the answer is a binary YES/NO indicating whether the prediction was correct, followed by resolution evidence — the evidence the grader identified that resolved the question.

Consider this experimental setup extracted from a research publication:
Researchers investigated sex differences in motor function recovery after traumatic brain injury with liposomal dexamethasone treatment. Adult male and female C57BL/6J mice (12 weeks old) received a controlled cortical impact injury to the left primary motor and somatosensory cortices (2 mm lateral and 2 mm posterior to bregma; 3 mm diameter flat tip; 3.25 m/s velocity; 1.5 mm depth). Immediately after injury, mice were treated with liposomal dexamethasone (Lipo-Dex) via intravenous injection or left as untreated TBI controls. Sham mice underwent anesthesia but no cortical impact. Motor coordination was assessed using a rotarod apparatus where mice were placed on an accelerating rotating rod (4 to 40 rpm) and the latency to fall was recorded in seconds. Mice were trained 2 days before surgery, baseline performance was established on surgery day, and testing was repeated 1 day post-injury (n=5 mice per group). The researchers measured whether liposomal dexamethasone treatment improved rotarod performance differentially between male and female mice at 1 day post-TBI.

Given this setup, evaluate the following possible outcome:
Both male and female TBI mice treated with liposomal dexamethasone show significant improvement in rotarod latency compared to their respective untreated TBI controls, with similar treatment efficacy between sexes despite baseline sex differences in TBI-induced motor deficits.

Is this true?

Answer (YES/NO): NO